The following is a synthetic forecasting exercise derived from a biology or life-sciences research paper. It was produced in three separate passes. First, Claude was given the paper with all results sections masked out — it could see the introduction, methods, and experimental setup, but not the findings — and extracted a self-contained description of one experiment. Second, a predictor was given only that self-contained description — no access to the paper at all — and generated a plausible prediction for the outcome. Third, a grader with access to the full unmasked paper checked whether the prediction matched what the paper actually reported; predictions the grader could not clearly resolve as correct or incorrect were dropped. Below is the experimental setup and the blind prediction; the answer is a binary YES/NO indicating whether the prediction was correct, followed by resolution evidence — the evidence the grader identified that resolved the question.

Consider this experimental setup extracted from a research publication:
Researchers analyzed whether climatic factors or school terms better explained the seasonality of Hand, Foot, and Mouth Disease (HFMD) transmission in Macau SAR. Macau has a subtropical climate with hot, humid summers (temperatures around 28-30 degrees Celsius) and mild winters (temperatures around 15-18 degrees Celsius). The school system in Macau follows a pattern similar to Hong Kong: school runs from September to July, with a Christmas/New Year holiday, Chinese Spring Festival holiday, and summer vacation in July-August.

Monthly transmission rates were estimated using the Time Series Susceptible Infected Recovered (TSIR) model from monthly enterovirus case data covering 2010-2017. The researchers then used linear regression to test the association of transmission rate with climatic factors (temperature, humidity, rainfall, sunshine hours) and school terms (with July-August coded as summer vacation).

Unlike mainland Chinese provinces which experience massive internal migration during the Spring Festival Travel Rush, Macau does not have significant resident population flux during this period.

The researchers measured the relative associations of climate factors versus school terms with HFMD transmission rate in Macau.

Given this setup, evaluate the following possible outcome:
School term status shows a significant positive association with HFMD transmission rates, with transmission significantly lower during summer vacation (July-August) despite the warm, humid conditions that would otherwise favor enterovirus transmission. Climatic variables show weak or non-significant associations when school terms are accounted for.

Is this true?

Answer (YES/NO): NO